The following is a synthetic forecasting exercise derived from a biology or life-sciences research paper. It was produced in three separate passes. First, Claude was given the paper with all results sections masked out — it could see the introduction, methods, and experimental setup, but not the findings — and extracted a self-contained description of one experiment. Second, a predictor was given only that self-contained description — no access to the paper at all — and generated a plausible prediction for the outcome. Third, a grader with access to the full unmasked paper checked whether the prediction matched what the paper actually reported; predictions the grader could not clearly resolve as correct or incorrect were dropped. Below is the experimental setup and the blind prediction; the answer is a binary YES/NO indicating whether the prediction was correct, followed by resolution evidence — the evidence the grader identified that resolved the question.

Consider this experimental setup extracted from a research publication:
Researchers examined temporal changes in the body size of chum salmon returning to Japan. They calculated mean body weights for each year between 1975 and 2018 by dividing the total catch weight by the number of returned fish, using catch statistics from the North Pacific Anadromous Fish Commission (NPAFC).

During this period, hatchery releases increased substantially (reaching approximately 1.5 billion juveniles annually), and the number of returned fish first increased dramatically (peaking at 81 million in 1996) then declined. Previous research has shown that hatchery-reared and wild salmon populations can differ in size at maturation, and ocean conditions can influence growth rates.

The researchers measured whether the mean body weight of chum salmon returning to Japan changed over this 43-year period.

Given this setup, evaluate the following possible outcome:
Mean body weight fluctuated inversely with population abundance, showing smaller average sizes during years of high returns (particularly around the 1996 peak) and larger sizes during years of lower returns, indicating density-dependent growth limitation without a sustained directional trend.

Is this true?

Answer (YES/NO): NO